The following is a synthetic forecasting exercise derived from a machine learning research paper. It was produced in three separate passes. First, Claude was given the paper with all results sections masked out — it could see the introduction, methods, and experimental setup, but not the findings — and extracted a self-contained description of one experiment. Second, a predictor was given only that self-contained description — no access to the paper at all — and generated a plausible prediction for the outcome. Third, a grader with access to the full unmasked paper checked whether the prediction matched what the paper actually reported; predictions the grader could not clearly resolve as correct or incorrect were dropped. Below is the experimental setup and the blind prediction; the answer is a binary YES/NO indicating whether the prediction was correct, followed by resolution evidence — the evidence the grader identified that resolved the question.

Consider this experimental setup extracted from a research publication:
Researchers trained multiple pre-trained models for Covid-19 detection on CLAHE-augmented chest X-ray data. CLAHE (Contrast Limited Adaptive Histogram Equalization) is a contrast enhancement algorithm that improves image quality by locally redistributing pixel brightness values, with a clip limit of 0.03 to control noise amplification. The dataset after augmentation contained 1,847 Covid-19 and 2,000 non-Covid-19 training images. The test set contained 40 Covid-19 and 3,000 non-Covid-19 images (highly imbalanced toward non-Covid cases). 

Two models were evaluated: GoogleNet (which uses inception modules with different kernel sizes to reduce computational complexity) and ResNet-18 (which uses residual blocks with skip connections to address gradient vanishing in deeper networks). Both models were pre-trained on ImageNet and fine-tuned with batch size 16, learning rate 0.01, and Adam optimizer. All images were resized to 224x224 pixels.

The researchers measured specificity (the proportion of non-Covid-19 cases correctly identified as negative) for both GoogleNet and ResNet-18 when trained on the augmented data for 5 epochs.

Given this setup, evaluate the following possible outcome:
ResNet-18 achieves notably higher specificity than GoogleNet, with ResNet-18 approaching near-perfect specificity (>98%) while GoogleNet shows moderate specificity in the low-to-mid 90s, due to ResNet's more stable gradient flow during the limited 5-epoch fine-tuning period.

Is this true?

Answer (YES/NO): NO